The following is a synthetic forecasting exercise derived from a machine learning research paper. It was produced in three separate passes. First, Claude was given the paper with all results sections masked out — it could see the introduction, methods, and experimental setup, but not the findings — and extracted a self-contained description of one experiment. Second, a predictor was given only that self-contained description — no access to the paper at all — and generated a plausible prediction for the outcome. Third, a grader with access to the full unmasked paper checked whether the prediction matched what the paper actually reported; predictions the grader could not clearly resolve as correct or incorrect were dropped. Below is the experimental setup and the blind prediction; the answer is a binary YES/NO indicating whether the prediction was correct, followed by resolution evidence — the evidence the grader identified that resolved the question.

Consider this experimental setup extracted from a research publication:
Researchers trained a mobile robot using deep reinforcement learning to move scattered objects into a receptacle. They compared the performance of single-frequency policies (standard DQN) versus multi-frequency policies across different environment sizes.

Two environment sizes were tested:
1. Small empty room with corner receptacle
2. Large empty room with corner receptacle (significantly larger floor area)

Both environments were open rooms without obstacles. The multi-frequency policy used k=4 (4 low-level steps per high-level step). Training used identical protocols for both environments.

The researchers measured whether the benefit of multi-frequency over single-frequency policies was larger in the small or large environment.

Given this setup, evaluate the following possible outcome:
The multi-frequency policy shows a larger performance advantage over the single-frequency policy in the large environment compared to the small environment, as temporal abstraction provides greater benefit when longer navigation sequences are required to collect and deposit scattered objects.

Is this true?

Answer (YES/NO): YES